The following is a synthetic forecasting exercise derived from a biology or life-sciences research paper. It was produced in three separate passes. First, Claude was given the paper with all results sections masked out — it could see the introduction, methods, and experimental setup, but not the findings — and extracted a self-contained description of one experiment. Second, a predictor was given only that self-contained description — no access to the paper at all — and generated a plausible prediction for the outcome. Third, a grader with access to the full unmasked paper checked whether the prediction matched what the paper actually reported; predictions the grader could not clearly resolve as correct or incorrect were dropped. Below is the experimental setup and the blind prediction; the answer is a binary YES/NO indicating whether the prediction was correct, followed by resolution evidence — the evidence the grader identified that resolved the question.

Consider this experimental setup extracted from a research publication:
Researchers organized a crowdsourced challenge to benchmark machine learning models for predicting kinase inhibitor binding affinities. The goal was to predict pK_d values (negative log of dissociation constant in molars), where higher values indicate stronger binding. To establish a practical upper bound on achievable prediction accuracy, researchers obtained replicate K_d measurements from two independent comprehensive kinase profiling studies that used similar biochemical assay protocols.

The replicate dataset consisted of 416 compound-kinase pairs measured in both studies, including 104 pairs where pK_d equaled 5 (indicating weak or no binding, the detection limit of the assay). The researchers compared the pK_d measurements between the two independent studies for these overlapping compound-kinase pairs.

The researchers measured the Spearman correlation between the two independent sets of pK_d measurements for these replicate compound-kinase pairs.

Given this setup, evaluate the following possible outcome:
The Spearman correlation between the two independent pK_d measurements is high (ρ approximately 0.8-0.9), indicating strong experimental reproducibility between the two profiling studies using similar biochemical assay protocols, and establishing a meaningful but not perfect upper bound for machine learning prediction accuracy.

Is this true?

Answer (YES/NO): YES